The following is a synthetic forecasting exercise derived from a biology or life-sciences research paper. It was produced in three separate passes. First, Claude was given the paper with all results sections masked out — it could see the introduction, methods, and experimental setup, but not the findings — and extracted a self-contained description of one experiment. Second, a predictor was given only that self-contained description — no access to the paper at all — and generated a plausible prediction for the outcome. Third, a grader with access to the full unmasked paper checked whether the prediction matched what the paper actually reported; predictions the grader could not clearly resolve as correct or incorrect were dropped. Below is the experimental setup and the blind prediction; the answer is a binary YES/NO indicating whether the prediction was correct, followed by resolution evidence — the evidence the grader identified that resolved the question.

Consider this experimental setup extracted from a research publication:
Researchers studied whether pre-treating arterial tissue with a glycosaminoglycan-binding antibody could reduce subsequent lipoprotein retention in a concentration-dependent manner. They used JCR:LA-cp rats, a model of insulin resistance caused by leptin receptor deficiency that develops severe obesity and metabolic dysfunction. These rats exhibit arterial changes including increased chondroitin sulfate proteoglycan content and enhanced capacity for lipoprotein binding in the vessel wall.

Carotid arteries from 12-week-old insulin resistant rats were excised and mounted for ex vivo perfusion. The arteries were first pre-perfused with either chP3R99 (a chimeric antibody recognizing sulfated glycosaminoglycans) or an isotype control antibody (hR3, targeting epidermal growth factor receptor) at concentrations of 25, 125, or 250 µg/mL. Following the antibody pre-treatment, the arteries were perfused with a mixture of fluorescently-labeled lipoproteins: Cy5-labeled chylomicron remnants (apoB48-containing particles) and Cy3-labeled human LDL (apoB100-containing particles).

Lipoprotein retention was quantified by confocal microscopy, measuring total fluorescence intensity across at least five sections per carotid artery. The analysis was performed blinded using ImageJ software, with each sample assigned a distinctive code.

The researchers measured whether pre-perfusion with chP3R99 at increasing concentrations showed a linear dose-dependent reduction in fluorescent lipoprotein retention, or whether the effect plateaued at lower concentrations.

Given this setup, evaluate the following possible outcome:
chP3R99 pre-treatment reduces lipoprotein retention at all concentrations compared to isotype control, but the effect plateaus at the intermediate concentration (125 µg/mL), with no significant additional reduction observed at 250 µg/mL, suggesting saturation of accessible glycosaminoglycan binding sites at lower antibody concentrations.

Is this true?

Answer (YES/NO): NO